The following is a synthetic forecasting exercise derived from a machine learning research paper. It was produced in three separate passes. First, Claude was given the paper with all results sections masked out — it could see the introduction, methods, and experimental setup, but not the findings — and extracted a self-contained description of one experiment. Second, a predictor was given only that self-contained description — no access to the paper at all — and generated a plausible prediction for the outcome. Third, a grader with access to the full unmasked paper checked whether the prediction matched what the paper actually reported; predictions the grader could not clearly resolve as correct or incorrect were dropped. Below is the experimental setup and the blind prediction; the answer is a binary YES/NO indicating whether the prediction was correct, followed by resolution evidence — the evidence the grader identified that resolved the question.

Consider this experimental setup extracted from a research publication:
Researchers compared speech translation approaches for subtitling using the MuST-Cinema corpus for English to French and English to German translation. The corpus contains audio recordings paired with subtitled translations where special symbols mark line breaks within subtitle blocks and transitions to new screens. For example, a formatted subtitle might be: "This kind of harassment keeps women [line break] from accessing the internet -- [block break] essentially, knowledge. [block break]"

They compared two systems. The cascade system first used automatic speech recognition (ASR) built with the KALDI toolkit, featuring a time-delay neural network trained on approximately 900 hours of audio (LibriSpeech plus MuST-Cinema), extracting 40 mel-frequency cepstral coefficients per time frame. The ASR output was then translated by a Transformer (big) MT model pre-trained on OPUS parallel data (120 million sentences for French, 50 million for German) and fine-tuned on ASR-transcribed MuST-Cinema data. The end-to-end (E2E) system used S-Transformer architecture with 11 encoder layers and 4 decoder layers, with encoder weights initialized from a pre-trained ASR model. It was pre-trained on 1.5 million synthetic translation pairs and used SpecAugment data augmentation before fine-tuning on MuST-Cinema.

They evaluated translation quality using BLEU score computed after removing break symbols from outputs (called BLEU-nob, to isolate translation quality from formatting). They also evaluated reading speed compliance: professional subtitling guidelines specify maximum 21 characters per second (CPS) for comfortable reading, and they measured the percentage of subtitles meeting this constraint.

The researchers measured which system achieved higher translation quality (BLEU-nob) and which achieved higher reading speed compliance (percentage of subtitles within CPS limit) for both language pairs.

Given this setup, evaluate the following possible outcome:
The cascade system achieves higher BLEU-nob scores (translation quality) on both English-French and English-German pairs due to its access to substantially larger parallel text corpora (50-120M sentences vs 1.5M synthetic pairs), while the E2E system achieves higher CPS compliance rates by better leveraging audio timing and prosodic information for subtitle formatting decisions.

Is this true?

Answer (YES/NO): NO